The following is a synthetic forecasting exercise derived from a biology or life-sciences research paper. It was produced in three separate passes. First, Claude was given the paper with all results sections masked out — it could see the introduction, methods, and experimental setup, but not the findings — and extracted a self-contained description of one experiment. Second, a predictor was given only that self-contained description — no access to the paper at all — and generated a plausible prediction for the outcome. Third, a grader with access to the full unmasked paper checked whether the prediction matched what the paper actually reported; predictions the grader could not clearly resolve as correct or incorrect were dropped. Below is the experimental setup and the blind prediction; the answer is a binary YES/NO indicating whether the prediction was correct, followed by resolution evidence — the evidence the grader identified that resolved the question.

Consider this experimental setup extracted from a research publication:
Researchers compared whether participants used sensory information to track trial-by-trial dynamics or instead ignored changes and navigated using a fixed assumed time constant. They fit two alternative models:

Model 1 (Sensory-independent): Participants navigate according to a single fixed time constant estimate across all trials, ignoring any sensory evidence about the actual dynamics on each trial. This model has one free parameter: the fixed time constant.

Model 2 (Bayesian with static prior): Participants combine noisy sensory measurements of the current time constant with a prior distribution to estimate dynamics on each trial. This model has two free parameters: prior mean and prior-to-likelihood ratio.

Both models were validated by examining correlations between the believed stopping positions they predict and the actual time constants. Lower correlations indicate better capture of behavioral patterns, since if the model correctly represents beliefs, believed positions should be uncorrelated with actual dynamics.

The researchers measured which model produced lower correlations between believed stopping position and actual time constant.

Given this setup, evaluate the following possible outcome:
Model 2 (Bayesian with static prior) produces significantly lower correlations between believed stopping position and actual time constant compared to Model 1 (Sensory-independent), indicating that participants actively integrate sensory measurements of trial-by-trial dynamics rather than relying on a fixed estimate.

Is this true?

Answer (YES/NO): NO